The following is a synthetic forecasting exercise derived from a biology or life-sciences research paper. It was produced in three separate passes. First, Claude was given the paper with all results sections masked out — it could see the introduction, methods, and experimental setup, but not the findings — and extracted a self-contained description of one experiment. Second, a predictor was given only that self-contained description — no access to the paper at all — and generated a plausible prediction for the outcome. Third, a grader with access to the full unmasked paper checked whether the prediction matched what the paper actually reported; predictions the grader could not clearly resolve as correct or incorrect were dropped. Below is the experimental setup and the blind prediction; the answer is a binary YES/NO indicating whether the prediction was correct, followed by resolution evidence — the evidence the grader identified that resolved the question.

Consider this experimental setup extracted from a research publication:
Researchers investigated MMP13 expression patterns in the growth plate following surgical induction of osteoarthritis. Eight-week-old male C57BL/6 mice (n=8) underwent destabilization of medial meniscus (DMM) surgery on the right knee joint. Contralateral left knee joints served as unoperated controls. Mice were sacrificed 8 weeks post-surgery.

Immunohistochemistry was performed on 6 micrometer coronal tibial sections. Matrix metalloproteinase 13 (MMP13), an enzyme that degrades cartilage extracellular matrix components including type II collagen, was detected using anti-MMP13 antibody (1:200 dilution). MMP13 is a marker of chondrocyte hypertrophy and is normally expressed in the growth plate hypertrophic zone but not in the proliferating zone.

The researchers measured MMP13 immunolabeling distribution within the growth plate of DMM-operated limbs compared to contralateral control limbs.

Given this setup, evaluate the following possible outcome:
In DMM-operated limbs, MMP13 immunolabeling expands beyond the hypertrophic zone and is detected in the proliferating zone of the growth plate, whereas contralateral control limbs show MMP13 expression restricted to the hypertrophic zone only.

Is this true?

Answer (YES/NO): YES